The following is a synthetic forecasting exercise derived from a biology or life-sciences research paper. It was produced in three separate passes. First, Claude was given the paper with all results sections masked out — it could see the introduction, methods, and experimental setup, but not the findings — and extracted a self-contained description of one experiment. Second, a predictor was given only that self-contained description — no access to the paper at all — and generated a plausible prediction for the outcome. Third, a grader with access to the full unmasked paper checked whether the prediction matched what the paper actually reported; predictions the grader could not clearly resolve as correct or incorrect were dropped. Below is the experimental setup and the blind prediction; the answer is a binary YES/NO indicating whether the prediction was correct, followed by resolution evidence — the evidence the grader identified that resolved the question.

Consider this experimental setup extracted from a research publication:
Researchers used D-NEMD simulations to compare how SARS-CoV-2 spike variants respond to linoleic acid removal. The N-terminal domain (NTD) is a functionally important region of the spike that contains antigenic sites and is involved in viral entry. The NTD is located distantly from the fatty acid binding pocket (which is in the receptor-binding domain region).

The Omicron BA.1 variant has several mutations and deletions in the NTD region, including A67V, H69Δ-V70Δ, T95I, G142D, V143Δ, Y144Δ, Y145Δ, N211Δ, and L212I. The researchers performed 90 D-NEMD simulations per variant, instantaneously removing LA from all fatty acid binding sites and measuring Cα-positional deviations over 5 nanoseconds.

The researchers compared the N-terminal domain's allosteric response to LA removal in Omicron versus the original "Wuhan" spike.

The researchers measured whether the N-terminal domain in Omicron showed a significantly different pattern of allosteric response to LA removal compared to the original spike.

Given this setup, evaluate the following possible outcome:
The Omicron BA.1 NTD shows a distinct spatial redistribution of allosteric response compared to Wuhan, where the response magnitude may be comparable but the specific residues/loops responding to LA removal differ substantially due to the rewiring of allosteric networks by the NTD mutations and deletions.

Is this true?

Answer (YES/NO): NO